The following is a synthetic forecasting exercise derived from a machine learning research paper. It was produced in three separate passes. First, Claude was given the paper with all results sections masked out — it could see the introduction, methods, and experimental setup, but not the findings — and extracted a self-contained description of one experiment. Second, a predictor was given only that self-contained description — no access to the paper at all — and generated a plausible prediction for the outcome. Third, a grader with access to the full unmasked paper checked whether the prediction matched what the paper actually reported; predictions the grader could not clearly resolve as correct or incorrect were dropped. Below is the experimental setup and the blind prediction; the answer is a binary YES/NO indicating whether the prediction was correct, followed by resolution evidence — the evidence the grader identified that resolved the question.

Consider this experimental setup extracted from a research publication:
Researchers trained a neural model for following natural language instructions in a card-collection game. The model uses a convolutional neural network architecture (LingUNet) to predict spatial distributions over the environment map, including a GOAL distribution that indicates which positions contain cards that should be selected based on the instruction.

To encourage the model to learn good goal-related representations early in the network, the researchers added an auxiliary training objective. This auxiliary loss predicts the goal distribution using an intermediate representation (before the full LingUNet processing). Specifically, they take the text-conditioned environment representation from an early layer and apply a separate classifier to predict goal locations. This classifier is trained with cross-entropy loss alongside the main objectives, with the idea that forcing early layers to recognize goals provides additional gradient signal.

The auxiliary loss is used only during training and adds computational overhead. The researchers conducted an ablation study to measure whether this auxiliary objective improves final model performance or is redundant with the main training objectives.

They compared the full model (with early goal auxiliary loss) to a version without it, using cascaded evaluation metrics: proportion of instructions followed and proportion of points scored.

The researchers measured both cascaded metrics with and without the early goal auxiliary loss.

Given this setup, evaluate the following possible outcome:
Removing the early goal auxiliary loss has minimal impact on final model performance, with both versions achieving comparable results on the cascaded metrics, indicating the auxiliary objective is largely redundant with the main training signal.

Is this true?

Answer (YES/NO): NO